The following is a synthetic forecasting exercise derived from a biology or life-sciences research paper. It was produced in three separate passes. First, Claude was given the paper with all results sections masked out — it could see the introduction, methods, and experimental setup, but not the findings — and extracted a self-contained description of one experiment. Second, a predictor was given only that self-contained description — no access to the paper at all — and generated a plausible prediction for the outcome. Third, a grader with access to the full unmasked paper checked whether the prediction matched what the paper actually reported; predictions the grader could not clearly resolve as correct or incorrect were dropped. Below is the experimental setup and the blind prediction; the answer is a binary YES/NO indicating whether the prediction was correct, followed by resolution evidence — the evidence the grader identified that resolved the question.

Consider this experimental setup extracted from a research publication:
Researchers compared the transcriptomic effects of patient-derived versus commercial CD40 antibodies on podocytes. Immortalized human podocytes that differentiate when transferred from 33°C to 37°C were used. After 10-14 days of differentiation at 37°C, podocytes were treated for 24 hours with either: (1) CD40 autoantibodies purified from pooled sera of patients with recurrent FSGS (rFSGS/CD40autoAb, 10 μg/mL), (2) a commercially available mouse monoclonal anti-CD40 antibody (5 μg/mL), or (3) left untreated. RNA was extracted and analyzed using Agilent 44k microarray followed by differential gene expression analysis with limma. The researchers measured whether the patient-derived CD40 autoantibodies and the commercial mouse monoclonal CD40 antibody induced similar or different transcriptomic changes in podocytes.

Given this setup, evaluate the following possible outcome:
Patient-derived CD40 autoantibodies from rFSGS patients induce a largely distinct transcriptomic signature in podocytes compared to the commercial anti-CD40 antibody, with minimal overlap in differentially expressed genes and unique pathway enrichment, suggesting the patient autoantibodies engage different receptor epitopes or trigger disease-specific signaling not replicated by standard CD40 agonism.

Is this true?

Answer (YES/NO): YES